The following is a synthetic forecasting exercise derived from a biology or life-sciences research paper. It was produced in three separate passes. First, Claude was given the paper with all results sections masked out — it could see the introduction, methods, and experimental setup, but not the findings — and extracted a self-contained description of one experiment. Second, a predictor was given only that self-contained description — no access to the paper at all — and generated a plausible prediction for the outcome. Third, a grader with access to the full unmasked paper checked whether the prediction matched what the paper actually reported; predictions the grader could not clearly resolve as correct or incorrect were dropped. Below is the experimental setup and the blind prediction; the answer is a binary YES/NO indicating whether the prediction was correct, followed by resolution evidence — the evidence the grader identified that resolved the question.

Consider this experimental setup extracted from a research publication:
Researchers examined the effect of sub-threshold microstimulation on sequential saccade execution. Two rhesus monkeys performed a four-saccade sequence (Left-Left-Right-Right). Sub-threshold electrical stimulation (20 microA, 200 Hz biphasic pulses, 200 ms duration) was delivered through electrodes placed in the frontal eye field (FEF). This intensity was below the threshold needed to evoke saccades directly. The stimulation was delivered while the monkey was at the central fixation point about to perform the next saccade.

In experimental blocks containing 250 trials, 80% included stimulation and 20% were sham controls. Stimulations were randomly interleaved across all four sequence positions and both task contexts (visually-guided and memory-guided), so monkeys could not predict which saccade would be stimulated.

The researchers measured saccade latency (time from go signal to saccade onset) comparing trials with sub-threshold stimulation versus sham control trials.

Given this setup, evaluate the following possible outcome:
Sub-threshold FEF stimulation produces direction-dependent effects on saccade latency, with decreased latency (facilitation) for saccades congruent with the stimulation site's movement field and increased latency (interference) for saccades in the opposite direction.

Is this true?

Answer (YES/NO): NO